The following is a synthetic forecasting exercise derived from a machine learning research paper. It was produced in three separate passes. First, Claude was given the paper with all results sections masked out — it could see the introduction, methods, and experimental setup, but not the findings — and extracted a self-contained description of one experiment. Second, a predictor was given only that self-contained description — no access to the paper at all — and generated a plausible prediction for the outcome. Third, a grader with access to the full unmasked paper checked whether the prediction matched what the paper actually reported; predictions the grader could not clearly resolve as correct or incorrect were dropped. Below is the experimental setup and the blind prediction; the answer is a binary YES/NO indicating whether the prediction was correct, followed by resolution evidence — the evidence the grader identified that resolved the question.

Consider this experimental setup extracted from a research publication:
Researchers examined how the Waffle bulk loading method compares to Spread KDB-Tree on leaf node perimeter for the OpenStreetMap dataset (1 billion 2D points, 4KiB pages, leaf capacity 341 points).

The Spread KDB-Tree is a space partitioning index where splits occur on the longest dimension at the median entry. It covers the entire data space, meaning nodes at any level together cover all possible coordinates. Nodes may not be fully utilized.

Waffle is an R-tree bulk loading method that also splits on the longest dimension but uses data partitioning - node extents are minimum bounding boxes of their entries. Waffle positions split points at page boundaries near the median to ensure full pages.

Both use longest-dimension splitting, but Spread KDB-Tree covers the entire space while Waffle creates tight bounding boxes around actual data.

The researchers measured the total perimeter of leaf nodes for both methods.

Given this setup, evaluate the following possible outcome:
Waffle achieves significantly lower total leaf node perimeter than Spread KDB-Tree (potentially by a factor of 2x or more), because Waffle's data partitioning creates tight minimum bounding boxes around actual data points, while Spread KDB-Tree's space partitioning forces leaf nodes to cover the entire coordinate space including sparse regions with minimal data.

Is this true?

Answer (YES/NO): NO